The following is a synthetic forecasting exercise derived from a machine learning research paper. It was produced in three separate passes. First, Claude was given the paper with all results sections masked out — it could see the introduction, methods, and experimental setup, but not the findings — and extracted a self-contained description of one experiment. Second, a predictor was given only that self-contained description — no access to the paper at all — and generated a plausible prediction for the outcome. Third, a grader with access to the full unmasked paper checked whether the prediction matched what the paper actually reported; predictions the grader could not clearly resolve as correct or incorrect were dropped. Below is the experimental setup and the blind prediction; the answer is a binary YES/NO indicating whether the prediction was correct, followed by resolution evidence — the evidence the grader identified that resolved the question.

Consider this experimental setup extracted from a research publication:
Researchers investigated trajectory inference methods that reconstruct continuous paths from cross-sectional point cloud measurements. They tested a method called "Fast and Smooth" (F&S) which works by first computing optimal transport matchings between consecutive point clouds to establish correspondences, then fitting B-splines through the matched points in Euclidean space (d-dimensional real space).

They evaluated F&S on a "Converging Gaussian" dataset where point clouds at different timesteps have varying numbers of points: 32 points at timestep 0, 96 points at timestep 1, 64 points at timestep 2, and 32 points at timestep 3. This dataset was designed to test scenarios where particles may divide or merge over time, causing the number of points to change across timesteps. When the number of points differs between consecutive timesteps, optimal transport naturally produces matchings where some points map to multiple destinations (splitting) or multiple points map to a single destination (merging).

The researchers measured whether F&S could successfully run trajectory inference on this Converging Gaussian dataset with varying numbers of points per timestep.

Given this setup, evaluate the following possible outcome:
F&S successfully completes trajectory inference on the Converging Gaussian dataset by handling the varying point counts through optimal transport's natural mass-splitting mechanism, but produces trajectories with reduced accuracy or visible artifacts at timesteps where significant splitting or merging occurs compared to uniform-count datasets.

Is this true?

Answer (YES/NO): NO